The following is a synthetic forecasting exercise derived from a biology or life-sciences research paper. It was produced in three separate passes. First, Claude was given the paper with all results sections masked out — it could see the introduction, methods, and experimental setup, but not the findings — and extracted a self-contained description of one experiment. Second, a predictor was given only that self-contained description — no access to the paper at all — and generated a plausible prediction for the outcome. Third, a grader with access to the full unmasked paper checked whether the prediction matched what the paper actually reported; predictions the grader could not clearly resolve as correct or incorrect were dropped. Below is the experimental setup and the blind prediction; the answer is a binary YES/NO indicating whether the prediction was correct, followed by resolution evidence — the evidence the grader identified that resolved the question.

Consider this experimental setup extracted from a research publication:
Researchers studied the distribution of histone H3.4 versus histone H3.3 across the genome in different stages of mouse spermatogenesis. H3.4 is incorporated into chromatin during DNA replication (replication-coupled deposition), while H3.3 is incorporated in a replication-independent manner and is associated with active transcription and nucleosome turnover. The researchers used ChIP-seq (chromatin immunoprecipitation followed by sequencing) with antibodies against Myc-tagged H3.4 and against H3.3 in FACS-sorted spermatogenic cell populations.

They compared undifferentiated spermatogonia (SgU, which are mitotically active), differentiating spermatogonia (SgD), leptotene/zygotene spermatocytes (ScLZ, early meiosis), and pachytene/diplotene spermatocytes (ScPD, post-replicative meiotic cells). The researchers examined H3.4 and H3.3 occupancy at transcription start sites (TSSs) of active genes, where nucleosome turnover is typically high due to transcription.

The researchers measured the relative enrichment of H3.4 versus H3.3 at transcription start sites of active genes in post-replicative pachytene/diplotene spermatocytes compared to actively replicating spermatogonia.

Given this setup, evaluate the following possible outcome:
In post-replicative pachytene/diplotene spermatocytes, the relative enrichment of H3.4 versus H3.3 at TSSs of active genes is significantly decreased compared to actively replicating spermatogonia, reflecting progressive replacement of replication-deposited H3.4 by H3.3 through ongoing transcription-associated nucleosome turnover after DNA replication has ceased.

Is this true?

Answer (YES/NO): YES